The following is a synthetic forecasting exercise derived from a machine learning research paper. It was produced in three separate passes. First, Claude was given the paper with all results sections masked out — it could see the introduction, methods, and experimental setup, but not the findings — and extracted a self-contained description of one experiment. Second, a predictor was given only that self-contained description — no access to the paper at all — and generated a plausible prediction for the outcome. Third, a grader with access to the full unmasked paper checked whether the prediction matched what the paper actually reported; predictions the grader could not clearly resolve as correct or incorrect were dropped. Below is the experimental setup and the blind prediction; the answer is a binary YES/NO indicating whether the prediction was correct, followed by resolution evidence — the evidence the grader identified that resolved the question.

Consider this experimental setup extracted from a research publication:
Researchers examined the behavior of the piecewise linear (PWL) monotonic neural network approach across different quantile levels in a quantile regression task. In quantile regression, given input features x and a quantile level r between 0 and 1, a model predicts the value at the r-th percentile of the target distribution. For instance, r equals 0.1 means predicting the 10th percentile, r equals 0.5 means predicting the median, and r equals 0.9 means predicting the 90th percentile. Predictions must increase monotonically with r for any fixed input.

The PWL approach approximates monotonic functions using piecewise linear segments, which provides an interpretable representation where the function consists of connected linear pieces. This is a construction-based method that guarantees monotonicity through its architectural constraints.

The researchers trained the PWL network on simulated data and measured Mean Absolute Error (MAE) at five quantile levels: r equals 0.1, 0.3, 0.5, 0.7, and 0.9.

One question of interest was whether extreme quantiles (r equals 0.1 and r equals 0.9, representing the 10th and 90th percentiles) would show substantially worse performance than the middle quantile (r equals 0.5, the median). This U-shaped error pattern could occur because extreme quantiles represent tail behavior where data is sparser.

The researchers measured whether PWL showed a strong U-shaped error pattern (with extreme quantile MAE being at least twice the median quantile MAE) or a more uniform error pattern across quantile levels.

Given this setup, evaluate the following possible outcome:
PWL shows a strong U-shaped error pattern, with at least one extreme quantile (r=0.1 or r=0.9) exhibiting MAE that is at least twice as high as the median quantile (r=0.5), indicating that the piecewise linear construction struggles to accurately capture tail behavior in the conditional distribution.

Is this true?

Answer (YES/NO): NO